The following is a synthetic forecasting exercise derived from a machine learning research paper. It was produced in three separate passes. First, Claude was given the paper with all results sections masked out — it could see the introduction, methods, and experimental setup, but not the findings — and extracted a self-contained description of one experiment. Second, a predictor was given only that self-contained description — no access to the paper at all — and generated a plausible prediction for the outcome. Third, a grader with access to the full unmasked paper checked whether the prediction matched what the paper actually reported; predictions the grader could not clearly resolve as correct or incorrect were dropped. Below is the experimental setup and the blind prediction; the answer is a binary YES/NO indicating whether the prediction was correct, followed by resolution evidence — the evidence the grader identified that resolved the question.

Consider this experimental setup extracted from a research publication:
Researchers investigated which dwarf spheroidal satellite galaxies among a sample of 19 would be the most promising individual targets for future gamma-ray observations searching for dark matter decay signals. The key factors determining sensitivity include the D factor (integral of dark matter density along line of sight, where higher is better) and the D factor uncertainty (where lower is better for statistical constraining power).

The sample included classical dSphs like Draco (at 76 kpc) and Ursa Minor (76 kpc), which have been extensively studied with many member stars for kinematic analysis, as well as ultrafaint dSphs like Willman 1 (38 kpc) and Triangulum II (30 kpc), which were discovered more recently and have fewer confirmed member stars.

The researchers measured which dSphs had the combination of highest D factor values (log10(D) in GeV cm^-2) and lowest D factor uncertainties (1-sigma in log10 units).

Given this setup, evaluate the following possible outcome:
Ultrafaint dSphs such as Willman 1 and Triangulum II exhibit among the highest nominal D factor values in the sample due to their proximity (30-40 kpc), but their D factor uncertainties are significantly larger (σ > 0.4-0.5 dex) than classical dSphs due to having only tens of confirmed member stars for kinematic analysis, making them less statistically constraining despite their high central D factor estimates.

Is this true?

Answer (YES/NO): YES